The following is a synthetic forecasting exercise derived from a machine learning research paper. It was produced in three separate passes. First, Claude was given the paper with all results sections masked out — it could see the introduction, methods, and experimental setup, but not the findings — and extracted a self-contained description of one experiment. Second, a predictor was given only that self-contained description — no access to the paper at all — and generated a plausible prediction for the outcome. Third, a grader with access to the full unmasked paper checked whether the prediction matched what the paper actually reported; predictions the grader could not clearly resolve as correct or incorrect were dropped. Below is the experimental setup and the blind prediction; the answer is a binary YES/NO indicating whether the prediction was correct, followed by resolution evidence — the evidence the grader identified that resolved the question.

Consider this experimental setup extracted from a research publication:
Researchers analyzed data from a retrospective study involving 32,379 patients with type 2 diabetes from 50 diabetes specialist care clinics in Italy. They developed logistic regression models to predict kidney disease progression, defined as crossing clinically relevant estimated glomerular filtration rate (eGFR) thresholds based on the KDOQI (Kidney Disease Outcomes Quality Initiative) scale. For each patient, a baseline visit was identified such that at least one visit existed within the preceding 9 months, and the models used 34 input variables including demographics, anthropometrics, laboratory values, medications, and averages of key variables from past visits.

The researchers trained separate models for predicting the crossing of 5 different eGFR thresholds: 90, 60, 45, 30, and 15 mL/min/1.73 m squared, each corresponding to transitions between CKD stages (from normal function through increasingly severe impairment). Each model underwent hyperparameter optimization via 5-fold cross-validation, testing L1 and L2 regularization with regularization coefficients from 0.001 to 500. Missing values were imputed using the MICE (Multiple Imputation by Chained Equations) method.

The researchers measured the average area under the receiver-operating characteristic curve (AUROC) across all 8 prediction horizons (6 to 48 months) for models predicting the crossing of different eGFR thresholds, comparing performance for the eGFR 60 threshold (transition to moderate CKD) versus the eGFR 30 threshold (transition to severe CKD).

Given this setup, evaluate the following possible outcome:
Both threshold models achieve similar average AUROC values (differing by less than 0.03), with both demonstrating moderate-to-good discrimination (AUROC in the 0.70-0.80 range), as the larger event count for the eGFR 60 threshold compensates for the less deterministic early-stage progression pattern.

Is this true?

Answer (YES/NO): NO